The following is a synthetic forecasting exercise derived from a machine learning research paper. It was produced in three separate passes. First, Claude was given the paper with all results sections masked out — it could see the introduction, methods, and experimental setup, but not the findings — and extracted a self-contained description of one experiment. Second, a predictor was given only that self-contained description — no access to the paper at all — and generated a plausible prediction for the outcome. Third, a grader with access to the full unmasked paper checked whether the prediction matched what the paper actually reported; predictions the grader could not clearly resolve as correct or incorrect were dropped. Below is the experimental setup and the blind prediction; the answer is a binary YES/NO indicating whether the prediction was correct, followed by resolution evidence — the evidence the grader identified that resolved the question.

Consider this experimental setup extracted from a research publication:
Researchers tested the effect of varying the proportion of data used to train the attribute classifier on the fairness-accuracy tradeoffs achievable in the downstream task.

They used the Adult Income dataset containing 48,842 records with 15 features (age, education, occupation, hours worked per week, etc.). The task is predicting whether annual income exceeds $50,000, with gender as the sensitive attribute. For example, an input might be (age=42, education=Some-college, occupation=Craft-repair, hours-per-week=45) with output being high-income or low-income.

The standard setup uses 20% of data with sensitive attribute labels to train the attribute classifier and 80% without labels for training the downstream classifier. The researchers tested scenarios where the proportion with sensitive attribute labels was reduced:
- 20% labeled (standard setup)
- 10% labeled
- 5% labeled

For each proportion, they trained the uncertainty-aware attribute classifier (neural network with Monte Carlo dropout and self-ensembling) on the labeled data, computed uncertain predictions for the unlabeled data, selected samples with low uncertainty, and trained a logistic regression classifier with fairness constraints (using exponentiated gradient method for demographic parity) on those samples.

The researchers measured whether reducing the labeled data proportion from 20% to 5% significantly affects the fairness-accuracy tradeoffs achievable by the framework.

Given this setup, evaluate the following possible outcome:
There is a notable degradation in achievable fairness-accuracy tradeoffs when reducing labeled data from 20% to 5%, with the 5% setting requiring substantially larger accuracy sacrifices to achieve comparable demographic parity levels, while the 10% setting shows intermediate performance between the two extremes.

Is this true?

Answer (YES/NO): NO